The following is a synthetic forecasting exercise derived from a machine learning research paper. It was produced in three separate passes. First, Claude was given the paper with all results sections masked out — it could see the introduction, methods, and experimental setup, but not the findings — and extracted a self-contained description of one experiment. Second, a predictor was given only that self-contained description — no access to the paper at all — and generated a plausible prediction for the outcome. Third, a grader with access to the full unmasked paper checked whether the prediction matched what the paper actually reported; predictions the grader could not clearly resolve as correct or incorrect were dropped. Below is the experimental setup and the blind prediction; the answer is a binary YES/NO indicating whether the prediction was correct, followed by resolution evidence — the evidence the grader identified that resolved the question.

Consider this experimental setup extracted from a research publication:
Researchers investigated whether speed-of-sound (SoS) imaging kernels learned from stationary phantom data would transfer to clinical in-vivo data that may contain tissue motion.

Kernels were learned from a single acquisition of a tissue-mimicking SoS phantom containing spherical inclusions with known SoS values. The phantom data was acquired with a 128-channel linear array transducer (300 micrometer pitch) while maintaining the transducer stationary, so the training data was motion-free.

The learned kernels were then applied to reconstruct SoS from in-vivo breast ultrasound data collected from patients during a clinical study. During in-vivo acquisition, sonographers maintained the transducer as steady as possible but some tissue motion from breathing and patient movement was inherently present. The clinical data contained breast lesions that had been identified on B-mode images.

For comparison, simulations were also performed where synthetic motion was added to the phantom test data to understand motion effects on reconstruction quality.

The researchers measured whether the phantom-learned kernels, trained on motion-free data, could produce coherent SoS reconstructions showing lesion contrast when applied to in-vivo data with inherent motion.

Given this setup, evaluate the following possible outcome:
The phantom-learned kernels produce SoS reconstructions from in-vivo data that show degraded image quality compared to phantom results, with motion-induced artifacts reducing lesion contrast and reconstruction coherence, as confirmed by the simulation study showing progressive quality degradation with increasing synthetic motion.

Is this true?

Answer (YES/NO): NO